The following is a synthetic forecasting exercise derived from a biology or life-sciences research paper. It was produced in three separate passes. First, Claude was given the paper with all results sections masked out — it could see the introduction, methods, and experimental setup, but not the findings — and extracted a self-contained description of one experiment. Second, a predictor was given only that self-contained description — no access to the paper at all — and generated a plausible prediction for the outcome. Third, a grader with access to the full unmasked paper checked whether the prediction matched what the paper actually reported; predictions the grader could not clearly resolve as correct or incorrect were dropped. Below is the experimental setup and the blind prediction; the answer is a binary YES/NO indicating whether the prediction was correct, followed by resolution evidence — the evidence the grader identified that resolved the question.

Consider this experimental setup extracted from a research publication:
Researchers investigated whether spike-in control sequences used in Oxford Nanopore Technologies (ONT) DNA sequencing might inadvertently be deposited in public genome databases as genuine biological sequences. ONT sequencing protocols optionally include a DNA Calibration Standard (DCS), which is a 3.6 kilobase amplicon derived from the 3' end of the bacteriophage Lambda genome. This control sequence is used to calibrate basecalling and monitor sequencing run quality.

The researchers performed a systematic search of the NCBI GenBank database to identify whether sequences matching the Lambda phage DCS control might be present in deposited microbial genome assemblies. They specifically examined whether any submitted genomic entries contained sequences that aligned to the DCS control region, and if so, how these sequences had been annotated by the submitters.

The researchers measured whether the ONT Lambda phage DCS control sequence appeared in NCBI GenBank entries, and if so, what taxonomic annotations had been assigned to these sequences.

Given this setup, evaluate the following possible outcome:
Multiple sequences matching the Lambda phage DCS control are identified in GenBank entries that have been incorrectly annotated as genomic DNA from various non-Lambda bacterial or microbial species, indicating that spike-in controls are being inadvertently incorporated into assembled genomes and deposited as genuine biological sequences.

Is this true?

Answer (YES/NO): YES